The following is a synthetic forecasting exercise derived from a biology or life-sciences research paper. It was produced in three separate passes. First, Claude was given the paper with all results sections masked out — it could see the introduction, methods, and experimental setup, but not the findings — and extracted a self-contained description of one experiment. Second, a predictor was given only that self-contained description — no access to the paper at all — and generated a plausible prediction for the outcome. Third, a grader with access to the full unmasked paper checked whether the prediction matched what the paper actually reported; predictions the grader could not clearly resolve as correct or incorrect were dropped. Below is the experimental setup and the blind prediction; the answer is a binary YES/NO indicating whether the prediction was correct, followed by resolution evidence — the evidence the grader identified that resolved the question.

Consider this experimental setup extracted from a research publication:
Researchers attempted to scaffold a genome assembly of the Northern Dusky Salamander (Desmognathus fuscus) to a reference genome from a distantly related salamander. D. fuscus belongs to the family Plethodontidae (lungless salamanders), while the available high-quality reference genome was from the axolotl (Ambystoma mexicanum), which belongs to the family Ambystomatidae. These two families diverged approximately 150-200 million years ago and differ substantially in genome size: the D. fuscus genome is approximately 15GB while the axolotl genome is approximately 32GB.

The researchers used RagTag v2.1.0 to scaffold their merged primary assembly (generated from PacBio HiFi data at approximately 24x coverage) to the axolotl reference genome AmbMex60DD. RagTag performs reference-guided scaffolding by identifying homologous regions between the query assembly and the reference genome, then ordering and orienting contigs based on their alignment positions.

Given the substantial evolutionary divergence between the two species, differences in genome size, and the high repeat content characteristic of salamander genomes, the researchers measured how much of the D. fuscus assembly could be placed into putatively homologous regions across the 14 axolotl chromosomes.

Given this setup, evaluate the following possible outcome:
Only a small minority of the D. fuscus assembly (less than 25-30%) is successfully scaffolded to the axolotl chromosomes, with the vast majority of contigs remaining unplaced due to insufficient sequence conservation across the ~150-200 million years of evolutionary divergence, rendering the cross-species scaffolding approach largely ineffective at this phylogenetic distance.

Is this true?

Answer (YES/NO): NO